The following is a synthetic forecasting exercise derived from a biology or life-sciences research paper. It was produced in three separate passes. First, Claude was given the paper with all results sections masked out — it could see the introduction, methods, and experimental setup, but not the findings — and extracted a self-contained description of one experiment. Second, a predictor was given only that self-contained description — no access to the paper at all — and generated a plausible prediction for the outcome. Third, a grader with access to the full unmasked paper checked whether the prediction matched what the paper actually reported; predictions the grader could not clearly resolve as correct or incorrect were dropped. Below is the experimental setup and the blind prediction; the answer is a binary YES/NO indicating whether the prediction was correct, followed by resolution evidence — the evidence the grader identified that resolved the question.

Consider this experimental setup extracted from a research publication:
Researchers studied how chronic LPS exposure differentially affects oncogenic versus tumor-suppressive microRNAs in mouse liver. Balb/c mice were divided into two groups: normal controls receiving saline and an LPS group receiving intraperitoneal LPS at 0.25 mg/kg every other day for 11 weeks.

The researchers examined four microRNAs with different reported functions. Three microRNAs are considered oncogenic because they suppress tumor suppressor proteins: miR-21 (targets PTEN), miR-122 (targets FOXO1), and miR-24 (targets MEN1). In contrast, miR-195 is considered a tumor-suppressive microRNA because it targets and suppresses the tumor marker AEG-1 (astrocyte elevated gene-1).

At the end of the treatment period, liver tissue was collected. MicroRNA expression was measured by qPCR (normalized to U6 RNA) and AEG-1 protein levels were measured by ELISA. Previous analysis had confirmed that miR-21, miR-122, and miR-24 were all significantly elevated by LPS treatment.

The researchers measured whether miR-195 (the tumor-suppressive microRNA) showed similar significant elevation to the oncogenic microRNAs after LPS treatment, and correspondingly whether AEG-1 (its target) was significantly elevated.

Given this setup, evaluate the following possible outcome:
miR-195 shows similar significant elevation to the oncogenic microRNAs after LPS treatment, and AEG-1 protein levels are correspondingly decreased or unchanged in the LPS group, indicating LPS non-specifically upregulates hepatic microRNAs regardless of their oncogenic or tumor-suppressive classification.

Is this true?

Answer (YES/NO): NO